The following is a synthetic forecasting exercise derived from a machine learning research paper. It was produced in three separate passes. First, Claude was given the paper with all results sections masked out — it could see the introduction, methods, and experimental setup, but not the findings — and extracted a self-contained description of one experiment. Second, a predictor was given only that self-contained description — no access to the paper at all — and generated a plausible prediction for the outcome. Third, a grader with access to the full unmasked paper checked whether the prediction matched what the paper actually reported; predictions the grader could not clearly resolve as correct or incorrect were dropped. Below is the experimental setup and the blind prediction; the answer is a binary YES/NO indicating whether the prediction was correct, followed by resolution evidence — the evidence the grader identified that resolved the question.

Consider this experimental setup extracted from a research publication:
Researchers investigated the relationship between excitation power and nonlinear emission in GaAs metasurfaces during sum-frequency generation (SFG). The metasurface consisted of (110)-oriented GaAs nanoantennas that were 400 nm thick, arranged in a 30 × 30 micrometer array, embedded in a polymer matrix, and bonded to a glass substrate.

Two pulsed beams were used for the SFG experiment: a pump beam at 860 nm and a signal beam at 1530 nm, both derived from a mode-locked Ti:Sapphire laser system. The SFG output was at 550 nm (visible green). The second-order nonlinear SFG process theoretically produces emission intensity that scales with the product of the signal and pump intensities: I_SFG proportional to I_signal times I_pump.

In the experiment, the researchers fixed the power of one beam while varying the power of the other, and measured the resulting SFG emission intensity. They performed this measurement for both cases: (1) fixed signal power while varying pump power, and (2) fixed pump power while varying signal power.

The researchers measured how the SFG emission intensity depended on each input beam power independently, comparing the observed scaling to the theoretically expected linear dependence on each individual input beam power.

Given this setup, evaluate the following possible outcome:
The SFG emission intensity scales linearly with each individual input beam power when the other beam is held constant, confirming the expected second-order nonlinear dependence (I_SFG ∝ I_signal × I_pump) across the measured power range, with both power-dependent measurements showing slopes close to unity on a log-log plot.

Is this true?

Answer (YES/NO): NO